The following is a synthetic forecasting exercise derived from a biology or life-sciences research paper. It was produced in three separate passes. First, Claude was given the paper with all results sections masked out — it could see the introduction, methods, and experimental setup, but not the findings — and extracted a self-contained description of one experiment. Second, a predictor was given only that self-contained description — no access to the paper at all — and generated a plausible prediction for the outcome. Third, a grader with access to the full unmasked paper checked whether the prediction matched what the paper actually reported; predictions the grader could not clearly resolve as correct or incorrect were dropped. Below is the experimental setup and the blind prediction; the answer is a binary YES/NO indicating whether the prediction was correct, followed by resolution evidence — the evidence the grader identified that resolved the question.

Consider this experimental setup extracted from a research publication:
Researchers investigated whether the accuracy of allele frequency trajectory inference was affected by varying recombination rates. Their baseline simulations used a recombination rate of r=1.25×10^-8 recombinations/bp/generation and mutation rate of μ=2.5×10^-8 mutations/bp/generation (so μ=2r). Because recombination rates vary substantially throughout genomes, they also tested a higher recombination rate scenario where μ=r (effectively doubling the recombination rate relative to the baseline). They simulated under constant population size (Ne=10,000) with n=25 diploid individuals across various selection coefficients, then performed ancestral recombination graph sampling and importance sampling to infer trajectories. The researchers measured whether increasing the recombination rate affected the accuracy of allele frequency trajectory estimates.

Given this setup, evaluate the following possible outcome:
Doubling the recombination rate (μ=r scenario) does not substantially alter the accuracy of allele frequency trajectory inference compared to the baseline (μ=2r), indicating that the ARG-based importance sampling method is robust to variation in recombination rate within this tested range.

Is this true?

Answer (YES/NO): YES